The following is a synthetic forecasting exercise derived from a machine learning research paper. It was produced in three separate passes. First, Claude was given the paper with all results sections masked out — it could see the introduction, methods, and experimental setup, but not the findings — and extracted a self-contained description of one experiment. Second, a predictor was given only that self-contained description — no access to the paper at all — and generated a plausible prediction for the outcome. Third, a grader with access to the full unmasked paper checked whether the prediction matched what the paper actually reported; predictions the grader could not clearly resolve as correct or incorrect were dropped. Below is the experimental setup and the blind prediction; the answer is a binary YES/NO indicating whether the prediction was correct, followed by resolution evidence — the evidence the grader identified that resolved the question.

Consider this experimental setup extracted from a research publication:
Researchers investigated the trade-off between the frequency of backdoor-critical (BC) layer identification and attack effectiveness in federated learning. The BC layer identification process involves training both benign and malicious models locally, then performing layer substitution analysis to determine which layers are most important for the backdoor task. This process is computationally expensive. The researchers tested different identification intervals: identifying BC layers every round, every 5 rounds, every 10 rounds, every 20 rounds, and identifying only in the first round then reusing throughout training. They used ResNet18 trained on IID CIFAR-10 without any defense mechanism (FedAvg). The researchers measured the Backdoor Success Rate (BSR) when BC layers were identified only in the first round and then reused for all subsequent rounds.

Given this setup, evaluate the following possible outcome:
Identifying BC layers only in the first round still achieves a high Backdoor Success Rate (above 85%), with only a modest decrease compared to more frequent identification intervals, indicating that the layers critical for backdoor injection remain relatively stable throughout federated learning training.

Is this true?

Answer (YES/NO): NO